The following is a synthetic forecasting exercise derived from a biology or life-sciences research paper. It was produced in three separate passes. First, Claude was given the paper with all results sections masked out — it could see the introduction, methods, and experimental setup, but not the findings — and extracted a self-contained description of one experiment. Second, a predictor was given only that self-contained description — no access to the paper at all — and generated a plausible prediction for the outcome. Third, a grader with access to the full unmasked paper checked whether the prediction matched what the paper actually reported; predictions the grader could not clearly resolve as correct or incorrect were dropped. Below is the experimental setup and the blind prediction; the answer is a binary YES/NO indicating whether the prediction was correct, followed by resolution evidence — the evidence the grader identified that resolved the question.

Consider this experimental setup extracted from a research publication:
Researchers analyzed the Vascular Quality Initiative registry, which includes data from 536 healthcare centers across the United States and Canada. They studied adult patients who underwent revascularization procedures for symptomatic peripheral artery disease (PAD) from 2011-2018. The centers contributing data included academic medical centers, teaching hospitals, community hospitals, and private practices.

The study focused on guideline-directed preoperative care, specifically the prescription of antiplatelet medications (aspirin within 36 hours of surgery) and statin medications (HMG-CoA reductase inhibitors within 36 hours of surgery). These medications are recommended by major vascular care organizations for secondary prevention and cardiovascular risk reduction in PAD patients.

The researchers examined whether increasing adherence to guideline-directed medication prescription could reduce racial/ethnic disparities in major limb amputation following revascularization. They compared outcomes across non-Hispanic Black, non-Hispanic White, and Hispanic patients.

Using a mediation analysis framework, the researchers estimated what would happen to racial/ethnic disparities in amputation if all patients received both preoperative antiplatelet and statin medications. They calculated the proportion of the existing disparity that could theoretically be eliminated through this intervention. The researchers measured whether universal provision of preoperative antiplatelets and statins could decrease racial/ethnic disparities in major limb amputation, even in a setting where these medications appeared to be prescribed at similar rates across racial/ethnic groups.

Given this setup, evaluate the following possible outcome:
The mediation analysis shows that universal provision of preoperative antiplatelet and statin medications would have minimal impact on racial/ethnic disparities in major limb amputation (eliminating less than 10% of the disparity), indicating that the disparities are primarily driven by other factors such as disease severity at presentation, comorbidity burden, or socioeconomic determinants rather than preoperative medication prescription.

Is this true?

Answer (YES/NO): NO